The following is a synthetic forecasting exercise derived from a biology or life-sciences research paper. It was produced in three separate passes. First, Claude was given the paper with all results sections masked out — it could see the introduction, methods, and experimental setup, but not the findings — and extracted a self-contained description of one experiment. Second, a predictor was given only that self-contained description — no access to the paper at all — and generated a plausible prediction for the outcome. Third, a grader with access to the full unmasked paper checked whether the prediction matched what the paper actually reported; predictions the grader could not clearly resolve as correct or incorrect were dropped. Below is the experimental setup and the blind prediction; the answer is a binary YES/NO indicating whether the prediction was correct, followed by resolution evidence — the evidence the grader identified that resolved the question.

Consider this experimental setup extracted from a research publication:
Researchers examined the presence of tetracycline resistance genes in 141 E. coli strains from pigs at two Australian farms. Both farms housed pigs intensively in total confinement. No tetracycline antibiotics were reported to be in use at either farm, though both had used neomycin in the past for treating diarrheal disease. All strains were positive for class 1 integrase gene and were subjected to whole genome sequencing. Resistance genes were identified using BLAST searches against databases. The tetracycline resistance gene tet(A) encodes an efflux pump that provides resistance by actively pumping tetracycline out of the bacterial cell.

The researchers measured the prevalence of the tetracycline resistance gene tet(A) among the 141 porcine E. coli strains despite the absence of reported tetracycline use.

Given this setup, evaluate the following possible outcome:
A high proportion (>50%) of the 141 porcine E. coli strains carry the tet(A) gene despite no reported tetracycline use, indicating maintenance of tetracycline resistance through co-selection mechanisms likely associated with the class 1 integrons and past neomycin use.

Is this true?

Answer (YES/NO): YES